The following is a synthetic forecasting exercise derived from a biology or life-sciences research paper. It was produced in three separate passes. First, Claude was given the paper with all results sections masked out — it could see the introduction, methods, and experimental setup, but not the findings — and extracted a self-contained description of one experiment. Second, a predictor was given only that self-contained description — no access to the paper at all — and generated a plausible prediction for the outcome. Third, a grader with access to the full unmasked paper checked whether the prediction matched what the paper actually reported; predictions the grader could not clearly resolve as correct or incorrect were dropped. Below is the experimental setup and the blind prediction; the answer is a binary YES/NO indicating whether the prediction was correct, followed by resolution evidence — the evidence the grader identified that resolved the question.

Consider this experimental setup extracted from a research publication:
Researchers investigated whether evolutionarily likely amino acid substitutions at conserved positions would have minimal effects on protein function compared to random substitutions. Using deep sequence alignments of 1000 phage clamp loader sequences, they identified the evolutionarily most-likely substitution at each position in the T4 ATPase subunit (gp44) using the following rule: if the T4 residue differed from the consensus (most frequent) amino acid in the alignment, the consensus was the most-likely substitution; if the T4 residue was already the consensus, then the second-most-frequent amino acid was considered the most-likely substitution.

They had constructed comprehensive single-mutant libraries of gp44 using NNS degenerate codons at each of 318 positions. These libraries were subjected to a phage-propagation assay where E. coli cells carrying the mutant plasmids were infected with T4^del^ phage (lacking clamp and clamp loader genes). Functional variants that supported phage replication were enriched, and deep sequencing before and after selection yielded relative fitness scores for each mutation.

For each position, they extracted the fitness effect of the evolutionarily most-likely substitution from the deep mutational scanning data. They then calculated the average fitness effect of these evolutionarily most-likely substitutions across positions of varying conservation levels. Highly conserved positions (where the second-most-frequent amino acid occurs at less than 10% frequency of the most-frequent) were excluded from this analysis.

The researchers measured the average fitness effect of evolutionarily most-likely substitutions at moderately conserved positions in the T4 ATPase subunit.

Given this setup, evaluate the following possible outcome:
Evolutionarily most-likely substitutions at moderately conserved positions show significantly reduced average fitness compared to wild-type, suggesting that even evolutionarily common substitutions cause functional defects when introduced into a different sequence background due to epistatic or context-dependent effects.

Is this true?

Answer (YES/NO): YES